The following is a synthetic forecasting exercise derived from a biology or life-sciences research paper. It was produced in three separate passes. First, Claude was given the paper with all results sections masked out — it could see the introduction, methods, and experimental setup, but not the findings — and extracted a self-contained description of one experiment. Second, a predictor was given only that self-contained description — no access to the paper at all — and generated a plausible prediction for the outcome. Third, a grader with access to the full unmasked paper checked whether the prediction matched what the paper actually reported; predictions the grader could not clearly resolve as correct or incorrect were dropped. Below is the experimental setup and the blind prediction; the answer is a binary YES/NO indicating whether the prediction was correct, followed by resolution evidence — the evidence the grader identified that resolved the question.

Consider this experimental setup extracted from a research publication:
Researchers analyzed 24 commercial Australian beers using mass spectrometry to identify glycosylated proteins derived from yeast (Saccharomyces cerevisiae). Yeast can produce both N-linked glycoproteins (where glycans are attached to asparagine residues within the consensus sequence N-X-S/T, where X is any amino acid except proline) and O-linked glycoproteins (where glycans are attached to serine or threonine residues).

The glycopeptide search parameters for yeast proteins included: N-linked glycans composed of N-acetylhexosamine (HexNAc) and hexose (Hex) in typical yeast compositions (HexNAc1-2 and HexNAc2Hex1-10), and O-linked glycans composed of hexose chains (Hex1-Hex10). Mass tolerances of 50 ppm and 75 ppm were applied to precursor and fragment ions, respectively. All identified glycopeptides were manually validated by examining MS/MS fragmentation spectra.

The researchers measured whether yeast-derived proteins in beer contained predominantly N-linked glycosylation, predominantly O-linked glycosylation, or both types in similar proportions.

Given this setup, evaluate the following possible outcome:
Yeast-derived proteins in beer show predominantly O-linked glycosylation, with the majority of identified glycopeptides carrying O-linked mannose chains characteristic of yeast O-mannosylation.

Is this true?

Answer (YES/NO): YES